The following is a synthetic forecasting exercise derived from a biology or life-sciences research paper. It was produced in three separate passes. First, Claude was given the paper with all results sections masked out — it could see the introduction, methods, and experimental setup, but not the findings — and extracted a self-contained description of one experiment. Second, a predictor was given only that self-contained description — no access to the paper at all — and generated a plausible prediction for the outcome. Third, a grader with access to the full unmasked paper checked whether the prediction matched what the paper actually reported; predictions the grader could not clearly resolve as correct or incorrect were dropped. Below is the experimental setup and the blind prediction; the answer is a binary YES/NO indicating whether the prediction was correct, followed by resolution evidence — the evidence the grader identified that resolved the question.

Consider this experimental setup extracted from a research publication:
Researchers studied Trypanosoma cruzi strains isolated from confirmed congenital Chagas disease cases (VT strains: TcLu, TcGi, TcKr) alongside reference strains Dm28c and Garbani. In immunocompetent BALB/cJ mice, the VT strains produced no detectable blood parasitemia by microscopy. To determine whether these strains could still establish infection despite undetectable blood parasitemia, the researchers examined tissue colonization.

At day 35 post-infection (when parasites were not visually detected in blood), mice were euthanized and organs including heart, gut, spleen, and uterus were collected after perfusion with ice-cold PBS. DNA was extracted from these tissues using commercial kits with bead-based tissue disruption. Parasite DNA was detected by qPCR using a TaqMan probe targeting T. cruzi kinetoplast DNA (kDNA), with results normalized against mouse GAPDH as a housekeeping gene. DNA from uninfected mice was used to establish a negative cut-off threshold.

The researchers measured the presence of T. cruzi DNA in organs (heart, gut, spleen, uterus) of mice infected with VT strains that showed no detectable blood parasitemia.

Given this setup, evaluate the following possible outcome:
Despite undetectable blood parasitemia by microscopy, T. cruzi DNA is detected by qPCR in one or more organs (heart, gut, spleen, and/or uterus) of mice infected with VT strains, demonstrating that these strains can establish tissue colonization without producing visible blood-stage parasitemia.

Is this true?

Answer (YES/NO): YES